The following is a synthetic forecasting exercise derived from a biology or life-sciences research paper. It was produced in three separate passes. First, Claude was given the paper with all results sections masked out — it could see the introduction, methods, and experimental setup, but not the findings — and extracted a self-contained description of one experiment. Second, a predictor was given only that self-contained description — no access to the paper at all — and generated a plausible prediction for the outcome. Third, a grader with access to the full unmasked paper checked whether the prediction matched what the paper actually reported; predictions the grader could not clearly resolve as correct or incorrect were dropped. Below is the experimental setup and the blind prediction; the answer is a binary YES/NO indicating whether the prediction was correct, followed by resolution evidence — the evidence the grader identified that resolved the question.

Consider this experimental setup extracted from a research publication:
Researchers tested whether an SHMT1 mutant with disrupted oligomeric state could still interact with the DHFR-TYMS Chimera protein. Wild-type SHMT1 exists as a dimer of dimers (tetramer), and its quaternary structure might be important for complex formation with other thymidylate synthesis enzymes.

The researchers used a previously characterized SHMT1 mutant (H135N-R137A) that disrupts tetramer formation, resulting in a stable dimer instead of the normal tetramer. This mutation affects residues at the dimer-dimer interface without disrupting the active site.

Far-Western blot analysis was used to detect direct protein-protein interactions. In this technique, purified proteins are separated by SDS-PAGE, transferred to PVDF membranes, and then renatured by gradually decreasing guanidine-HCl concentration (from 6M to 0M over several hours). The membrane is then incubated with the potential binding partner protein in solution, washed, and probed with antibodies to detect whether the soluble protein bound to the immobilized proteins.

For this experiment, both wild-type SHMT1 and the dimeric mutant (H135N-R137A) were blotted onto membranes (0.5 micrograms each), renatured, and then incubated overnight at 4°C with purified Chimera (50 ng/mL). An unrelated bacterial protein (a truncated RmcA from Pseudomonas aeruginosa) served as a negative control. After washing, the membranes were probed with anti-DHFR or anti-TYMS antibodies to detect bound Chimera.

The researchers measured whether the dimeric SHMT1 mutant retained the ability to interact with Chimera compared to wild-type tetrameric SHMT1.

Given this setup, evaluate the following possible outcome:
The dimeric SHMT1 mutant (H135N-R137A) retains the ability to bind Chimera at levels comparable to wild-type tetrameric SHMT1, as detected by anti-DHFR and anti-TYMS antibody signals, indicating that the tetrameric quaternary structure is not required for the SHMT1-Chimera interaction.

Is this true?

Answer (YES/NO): NO